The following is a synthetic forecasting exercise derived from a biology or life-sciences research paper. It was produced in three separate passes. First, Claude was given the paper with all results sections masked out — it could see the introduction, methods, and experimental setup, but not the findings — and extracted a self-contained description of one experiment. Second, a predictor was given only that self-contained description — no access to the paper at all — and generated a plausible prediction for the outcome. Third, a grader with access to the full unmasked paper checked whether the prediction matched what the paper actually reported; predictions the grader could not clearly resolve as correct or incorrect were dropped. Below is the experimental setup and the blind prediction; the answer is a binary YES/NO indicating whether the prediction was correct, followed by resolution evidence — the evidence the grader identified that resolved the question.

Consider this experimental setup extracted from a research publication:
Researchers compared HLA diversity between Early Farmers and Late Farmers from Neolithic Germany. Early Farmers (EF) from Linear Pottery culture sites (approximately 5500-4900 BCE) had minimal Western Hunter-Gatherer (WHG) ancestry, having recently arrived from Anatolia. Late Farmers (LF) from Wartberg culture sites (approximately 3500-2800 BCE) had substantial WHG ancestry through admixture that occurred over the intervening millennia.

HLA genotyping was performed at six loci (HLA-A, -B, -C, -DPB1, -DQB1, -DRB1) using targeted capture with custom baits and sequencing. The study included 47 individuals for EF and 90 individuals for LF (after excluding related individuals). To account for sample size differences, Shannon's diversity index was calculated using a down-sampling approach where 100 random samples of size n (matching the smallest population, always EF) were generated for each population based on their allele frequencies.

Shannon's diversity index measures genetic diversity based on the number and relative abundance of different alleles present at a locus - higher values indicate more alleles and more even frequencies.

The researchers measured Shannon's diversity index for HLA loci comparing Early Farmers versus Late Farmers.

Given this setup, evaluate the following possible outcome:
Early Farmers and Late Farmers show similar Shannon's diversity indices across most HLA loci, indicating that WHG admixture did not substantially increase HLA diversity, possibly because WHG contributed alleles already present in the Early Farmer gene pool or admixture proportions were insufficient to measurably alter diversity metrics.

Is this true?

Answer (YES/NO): NO